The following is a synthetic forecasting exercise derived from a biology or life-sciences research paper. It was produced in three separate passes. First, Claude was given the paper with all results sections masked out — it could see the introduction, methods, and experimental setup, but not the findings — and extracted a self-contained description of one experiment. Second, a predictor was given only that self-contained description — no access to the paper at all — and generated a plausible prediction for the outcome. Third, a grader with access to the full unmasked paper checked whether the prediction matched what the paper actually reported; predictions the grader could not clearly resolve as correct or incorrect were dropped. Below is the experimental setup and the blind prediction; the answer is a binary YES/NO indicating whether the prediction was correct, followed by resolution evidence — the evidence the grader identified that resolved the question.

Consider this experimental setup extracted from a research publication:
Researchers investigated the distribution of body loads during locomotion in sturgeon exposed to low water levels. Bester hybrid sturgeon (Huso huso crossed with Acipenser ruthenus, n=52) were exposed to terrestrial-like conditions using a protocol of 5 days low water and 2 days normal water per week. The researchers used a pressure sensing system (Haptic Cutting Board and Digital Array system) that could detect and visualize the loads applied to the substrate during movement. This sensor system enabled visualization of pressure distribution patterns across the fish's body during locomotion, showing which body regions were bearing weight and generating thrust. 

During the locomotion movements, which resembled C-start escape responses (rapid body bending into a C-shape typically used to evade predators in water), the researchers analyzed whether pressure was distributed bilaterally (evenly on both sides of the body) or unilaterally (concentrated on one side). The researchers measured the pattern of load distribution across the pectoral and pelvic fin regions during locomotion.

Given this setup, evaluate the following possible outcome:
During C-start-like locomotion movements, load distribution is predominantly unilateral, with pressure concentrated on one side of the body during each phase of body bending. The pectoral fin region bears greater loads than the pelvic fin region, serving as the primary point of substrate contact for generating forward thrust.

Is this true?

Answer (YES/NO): YES